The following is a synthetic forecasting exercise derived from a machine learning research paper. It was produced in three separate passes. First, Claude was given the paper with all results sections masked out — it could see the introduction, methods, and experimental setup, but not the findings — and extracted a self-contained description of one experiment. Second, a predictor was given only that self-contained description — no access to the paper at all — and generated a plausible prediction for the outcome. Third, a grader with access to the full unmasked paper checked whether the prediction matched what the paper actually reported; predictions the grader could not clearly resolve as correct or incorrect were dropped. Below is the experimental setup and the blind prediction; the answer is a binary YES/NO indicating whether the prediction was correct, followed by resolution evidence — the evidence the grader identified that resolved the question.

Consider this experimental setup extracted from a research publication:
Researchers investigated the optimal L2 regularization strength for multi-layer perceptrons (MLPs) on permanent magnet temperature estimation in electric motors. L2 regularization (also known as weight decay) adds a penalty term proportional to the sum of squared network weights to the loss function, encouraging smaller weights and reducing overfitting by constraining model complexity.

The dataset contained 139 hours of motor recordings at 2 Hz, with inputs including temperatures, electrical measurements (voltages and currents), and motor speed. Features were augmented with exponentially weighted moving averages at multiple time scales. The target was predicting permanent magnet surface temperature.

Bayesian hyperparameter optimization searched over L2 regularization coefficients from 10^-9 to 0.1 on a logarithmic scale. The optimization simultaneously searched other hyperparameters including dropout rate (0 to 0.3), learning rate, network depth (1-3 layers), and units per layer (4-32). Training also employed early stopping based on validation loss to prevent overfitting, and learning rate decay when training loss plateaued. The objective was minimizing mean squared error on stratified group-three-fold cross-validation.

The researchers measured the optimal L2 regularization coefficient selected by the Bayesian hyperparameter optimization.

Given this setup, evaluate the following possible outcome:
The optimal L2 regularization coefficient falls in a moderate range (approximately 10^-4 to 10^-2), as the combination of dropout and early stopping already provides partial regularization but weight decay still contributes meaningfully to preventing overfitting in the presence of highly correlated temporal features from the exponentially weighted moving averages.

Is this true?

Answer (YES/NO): NO